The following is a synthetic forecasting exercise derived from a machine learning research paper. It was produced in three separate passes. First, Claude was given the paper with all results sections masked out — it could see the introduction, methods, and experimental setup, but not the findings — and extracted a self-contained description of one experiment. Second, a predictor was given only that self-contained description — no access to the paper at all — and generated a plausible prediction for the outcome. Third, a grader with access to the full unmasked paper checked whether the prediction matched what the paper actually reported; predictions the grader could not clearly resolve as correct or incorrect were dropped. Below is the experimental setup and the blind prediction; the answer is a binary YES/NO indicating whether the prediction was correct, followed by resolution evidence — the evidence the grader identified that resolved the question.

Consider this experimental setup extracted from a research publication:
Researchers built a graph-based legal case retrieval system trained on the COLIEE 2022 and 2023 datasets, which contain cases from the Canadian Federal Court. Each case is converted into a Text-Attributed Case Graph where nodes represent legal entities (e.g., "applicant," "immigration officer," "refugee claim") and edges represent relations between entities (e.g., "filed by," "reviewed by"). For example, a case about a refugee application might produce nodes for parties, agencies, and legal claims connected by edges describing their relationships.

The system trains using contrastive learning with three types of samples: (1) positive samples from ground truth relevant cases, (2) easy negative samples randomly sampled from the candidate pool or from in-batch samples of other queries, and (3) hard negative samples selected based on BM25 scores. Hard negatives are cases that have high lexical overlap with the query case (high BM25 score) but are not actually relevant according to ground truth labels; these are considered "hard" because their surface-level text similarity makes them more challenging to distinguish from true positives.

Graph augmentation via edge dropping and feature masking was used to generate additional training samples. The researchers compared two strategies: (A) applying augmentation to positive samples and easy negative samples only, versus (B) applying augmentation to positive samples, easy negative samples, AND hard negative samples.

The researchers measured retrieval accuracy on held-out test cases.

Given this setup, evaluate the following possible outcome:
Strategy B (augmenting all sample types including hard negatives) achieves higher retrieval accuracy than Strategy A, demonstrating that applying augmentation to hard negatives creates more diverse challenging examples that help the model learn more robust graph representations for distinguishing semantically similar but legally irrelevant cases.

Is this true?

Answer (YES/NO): NO